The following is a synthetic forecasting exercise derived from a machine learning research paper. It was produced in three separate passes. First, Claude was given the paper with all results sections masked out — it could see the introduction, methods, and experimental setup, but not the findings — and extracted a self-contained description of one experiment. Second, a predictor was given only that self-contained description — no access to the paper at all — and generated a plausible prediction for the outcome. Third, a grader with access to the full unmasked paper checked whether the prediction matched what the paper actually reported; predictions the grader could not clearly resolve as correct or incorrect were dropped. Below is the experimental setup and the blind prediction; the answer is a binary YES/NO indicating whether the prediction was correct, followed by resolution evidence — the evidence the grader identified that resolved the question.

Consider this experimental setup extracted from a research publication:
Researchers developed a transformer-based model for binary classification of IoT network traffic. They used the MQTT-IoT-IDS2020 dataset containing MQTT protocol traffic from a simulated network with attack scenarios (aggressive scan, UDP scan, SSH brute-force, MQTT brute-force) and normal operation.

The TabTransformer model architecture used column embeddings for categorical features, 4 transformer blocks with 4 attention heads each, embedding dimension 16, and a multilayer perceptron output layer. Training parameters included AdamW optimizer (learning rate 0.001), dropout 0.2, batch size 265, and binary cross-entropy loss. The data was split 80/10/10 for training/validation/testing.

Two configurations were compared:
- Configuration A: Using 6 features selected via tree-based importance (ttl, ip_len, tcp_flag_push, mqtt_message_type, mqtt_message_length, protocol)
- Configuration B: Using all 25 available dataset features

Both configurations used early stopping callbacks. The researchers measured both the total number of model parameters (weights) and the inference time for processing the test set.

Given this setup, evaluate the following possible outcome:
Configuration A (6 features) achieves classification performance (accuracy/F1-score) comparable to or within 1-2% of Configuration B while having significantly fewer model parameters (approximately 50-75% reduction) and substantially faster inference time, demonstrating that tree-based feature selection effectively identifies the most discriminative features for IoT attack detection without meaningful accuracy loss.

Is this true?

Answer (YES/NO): NO